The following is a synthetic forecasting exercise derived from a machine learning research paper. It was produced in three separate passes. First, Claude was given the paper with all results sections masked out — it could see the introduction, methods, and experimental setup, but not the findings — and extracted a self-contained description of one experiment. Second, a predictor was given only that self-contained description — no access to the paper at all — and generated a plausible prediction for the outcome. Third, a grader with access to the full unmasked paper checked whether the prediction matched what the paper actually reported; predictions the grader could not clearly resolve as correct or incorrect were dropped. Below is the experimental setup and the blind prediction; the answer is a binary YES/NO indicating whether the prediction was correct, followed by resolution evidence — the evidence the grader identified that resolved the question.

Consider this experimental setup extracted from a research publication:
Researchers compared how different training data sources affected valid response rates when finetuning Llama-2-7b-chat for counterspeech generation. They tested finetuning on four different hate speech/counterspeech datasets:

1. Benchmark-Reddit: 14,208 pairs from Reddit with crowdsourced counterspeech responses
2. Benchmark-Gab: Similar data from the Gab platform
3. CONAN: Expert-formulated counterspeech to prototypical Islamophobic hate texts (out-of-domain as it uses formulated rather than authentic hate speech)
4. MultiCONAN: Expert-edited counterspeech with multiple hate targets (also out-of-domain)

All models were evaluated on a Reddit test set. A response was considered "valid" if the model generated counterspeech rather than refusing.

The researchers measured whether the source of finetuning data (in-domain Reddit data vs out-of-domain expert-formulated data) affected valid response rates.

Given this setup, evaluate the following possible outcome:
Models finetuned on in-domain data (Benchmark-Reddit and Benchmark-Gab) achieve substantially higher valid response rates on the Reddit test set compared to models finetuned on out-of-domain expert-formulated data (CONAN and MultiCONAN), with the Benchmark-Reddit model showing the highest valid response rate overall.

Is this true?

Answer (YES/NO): NO